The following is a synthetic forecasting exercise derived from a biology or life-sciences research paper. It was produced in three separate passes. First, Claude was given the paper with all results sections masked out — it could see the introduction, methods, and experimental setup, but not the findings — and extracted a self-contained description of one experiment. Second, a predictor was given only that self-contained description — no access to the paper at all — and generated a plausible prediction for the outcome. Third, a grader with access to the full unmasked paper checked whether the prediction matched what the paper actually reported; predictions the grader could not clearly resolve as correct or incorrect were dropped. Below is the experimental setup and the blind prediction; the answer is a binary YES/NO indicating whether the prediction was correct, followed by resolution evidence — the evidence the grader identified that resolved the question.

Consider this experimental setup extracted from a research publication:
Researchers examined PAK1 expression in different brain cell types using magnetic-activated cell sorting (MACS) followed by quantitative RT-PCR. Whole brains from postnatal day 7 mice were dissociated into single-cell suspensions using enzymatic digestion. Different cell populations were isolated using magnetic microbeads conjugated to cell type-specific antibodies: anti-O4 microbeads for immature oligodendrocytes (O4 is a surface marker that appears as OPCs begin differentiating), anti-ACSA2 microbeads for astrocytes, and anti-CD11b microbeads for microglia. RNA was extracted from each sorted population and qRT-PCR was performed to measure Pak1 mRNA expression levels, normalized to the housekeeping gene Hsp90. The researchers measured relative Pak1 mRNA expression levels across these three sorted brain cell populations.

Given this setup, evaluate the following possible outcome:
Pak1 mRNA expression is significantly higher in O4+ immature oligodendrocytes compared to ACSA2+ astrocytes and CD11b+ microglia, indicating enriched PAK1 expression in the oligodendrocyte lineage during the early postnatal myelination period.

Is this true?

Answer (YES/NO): YES